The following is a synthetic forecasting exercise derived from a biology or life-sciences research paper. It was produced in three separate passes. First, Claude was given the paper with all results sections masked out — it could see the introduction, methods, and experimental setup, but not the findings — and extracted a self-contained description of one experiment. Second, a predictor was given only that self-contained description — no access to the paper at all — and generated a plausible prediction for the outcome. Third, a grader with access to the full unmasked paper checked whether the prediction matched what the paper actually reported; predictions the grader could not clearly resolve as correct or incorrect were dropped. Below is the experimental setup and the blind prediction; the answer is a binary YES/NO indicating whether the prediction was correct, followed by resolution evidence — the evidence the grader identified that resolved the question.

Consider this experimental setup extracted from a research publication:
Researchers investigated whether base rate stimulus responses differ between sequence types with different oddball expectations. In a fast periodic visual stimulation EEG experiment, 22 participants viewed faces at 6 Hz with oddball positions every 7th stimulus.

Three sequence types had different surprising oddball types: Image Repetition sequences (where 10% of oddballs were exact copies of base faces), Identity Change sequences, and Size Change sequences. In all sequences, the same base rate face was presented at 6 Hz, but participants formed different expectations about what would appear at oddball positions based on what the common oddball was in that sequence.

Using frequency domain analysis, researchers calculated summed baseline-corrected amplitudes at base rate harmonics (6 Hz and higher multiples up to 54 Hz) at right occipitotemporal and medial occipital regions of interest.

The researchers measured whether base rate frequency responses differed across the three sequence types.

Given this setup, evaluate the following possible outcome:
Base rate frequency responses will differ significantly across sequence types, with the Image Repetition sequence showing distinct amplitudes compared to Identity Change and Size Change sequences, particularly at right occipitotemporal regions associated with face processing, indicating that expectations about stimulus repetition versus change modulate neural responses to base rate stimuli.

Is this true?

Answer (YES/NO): NO